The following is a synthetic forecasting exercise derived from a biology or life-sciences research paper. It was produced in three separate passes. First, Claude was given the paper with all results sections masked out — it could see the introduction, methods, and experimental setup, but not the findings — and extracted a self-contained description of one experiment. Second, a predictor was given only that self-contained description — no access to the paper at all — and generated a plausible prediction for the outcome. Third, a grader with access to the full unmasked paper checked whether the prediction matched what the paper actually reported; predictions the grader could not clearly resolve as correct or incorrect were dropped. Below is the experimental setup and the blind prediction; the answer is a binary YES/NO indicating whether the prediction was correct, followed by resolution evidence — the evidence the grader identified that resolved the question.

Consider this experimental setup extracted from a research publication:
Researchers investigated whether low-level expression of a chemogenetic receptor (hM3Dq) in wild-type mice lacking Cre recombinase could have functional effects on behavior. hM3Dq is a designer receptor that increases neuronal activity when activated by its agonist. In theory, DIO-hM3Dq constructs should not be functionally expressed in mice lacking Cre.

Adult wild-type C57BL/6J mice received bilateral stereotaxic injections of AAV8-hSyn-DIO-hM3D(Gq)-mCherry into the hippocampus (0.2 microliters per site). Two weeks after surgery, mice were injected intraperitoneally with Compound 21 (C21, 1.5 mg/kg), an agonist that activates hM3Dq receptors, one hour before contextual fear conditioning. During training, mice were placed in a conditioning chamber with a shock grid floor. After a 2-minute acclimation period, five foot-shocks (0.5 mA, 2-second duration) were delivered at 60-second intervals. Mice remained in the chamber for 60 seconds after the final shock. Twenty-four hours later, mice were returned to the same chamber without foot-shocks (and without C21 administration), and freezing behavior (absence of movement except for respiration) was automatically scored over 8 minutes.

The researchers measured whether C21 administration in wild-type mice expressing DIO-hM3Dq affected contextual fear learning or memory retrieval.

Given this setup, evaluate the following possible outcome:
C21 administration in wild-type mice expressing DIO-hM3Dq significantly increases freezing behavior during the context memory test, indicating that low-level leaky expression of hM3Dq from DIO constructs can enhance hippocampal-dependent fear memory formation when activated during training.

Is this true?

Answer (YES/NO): NO